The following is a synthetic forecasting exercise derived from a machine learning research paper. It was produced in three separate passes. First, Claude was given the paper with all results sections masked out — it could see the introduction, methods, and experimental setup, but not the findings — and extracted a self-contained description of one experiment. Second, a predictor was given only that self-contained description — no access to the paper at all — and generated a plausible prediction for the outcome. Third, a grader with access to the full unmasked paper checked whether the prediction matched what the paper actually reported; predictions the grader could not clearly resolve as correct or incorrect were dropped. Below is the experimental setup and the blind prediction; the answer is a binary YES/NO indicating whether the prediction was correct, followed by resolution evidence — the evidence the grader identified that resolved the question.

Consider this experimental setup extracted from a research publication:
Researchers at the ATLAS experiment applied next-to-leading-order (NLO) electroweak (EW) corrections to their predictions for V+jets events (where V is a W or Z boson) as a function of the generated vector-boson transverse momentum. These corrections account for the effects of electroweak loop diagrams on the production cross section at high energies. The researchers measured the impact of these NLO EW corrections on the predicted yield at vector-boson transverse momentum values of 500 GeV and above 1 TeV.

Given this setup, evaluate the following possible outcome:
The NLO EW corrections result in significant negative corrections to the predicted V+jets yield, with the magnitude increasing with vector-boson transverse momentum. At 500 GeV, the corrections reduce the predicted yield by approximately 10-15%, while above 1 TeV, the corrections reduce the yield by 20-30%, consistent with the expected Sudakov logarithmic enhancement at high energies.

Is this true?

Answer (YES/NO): NO